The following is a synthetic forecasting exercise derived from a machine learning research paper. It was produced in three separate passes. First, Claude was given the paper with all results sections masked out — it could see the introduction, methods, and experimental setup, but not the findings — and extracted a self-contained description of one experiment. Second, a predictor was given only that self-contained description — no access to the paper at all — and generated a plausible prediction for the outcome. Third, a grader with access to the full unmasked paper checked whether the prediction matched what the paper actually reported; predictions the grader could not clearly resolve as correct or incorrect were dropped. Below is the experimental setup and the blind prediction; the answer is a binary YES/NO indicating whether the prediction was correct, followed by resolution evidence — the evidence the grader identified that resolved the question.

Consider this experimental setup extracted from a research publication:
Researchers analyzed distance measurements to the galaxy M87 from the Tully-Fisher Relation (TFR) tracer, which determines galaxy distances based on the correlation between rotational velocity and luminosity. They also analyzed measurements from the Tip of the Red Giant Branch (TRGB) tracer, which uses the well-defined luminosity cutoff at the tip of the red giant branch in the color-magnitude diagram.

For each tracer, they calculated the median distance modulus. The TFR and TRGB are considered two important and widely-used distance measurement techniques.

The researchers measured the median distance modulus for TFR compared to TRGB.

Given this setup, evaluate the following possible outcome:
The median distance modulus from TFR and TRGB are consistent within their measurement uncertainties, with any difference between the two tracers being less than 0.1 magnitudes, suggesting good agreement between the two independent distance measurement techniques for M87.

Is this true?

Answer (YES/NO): NO